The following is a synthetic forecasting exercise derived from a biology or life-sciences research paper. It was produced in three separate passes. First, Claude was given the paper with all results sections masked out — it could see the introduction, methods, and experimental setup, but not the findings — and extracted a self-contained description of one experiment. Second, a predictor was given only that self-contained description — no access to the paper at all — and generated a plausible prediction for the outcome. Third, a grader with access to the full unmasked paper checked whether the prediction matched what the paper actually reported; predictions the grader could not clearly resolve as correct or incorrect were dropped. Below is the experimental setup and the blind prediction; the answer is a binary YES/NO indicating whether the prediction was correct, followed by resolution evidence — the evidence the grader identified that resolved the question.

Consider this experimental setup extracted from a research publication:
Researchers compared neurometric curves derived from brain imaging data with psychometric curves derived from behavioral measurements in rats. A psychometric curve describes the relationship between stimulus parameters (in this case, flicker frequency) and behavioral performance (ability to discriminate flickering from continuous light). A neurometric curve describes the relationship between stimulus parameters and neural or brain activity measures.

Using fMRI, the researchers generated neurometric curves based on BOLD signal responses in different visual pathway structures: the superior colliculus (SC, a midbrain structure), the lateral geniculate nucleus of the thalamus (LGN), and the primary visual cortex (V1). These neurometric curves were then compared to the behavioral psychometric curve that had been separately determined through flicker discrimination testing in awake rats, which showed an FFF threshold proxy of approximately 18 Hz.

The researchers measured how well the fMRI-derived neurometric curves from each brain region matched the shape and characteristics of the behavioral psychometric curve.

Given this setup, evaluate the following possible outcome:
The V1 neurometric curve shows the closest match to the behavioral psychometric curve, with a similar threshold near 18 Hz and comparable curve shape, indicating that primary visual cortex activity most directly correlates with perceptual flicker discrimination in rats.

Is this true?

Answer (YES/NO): NO